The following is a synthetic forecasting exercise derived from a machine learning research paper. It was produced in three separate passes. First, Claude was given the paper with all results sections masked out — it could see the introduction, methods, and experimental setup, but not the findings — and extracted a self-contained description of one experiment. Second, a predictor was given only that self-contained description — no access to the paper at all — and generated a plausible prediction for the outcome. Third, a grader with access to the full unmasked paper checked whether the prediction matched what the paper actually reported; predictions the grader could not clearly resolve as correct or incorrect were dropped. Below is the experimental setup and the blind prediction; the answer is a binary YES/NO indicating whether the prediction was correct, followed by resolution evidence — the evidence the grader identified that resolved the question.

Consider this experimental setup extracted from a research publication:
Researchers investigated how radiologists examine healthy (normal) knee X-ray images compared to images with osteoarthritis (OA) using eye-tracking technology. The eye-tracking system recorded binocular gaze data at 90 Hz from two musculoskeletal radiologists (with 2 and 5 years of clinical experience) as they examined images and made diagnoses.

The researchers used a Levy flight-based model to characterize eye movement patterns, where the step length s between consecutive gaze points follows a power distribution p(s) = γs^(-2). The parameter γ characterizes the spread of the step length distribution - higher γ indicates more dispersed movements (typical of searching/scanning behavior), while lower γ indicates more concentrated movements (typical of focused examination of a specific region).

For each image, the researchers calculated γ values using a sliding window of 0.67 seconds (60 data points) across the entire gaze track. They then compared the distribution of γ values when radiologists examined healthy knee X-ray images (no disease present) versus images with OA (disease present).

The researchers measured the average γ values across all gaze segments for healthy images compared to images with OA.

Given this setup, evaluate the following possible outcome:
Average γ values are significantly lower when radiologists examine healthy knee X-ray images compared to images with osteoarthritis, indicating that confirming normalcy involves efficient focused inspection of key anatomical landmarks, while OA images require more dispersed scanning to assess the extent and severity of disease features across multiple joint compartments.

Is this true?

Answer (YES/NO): NO